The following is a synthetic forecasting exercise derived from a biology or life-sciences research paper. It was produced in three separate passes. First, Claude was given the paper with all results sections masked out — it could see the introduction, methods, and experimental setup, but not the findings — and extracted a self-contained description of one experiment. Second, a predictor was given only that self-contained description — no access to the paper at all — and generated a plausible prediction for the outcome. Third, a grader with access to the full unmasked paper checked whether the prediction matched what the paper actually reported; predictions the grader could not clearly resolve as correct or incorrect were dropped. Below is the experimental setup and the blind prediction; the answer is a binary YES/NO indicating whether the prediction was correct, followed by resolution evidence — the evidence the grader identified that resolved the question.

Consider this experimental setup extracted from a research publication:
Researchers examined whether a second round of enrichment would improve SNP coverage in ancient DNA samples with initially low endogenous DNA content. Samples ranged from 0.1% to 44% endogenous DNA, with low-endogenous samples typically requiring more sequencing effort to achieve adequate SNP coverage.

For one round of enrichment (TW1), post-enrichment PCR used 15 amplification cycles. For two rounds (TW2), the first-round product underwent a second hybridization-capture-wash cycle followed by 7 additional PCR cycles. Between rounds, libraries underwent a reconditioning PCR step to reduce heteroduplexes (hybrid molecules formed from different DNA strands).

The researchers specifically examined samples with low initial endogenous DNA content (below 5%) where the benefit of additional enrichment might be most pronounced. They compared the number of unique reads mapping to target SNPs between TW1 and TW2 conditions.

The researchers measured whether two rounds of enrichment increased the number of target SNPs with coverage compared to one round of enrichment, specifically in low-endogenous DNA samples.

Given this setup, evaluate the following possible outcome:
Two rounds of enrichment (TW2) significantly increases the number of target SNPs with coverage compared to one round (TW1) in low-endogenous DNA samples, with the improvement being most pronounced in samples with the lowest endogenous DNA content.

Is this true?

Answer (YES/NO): YES